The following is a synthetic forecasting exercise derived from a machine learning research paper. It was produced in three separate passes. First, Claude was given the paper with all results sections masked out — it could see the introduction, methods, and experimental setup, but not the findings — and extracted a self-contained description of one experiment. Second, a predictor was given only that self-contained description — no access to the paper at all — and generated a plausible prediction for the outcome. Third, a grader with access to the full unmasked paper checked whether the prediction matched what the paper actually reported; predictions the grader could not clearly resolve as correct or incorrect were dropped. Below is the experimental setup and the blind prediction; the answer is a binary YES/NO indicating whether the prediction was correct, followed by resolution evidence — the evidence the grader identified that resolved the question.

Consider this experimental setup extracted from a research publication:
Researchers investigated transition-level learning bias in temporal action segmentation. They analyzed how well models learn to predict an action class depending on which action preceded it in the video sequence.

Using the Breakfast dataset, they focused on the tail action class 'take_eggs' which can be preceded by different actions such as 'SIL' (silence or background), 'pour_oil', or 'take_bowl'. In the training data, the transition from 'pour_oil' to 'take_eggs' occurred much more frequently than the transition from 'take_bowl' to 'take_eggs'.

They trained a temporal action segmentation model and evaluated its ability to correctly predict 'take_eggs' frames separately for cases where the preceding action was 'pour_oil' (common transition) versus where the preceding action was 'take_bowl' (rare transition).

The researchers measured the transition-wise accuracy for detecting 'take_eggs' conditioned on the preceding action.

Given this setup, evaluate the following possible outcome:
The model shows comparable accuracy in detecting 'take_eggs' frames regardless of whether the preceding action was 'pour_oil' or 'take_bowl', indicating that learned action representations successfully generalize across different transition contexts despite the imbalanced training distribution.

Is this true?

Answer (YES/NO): NO